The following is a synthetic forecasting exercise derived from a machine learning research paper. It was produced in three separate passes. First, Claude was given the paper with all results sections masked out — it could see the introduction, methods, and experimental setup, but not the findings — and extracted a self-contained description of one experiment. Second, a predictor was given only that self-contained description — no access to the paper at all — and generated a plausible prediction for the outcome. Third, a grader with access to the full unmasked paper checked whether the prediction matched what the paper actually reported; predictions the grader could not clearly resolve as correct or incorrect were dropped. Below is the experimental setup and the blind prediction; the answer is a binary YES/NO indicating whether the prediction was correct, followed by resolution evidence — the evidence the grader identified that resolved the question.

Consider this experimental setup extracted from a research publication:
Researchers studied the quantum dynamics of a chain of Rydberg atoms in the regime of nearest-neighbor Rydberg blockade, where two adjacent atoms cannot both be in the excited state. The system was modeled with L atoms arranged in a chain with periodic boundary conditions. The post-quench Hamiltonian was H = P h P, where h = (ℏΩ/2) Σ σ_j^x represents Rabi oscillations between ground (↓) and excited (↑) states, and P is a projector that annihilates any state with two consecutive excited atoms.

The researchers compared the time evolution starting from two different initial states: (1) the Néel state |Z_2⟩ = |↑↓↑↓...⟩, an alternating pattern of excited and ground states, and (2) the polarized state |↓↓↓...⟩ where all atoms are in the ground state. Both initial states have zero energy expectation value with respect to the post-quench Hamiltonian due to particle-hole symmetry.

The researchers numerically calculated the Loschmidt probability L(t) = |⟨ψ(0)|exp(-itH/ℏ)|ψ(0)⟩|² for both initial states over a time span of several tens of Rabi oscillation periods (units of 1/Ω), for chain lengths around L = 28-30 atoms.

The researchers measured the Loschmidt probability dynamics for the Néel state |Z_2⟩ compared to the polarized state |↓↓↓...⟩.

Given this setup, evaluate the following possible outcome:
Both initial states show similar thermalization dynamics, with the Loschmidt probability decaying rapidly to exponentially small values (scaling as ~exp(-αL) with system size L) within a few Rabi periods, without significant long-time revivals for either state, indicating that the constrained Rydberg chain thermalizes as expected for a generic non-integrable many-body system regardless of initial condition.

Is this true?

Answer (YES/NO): NO